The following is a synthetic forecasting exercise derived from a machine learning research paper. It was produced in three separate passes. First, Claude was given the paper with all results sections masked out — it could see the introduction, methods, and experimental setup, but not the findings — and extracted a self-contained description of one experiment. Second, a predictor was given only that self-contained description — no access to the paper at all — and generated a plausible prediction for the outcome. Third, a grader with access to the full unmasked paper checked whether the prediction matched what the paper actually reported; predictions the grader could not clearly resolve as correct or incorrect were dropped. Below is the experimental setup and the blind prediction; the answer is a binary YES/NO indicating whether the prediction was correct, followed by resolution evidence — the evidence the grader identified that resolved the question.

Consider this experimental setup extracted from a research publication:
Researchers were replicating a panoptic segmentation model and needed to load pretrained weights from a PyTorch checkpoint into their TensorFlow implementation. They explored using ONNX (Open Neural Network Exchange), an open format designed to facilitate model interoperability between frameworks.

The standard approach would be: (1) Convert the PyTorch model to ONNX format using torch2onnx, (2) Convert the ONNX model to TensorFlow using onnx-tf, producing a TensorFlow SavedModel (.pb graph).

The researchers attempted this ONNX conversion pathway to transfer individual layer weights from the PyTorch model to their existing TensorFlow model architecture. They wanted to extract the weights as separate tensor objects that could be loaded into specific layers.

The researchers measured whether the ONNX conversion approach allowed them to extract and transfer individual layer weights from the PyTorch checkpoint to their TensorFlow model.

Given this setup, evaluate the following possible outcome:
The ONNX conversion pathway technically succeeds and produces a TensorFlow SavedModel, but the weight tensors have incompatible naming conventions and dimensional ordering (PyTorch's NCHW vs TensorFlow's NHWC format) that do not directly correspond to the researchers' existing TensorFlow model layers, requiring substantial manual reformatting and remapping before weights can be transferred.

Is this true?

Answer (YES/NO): NO